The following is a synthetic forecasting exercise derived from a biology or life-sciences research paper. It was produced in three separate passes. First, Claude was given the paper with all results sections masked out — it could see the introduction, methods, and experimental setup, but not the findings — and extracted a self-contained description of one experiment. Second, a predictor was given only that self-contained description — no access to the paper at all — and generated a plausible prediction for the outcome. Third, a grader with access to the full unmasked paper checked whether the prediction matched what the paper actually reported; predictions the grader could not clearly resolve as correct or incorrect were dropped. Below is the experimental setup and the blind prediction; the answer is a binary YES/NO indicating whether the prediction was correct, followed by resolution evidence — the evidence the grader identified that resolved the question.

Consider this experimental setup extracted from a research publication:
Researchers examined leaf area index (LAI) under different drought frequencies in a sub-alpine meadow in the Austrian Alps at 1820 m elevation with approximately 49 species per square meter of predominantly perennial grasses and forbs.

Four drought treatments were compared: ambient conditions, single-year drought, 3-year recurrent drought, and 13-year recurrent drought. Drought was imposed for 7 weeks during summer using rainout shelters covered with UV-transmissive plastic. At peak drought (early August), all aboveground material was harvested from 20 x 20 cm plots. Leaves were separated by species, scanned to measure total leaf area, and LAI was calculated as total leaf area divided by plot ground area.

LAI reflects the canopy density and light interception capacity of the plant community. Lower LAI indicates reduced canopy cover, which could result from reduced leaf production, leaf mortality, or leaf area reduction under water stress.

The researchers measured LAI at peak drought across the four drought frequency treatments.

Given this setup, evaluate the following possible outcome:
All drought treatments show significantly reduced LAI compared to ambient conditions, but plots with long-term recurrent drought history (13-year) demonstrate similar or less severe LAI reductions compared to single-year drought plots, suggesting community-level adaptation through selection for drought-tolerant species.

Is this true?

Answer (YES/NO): NO